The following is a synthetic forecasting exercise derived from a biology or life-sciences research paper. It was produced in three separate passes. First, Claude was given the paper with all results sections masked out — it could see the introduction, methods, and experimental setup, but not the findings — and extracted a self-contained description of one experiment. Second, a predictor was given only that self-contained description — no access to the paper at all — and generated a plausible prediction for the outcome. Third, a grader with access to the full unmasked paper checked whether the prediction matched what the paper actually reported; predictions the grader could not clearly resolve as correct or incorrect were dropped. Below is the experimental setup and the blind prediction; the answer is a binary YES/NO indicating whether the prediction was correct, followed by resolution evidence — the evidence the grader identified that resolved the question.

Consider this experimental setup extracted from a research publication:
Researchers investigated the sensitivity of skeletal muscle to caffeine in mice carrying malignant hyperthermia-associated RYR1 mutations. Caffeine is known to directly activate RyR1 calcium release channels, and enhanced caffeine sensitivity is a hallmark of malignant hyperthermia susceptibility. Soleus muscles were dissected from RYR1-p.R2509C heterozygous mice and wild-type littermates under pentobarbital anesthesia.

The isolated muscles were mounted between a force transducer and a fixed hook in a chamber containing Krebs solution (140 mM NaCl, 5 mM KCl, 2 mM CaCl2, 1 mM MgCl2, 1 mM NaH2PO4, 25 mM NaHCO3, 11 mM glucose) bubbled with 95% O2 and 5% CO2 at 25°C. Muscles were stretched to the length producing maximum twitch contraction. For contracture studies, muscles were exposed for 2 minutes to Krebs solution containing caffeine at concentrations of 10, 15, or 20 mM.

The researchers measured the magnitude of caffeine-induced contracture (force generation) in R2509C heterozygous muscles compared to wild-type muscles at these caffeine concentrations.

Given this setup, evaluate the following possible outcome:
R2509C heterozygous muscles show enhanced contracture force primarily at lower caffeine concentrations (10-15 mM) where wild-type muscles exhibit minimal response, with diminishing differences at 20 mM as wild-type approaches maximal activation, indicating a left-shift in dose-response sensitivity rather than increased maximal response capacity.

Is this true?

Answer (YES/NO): NO